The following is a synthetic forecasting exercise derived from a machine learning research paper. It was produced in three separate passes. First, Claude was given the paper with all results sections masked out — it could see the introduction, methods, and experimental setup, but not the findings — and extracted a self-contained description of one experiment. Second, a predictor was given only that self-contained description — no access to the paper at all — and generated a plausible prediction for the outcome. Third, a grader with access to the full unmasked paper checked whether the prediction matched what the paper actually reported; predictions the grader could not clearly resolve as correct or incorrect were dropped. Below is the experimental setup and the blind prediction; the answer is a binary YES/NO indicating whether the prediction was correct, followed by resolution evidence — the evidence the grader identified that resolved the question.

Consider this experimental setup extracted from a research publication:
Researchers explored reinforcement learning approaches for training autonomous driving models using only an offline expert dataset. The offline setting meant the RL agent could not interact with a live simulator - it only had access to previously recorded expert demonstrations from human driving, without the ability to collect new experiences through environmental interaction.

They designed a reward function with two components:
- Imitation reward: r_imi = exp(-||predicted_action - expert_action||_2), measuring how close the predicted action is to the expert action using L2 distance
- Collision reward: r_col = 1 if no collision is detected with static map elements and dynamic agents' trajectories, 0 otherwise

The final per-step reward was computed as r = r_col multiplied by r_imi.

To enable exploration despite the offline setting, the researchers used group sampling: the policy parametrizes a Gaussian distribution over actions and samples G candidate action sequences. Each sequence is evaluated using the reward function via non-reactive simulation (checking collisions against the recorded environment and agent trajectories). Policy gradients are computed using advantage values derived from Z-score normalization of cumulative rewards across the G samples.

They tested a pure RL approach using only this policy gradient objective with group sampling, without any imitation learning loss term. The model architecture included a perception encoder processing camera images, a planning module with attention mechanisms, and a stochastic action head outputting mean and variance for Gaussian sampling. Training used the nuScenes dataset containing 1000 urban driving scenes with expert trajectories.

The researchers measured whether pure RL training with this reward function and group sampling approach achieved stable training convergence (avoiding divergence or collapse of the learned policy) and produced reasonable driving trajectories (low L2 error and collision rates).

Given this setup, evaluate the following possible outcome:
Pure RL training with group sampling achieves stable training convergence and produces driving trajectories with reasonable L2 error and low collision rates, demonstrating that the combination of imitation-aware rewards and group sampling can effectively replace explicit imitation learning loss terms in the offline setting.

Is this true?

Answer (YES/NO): NO